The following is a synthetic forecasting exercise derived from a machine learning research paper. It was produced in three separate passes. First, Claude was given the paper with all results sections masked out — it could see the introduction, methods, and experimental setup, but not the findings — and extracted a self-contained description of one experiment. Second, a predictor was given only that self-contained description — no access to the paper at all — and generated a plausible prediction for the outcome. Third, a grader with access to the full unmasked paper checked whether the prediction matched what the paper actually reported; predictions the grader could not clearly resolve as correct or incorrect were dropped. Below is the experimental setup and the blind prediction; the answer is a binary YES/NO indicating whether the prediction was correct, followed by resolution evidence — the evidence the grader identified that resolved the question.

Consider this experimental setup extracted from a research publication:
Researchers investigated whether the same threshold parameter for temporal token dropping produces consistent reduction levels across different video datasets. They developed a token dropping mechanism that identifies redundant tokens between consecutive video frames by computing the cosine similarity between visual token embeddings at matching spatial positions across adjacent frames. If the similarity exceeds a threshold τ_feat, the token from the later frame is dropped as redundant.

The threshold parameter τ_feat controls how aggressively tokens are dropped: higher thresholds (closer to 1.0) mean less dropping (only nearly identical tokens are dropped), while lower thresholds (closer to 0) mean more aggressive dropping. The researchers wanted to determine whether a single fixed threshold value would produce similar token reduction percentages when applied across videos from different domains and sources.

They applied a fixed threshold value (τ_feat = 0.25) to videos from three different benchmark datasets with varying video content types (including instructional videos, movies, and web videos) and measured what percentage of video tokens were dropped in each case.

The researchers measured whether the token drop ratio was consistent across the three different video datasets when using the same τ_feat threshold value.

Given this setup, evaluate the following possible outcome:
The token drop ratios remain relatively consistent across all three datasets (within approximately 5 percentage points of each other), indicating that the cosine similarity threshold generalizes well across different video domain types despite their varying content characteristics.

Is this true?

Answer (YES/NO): YES